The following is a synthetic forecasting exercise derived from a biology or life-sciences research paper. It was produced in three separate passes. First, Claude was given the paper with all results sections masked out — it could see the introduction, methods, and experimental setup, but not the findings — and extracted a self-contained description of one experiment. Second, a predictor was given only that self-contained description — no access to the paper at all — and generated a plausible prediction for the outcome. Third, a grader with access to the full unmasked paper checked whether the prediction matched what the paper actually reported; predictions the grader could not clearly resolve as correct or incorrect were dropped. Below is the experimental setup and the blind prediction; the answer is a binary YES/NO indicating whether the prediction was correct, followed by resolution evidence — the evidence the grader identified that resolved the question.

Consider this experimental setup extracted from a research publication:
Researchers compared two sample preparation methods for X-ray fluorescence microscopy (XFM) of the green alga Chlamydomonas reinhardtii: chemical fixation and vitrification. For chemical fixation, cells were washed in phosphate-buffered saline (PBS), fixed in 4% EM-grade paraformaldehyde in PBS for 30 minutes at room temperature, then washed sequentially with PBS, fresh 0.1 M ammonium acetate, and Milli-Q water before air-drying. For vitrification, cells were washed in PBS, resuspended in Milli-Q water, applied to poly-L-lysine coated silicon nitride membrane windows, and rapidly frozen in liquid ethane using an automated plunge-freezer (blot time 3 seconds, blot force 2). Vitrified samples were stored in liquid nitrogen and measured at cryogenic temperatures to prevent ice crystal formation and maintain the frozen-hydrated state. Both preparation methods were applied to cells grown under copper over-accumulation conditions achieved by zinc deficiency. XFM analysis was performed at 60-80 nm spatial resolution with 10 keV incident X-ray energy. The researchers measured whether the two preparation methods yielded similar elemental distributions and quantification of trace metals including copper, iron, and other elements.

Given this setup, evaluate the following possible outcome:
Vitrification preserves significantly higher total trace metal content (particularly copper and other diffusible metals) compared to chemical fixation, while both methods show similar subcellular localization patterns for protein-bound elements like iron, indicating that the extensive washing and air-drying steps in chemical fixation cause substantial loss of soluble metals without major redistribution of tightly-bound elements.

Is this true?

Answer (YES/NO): NO